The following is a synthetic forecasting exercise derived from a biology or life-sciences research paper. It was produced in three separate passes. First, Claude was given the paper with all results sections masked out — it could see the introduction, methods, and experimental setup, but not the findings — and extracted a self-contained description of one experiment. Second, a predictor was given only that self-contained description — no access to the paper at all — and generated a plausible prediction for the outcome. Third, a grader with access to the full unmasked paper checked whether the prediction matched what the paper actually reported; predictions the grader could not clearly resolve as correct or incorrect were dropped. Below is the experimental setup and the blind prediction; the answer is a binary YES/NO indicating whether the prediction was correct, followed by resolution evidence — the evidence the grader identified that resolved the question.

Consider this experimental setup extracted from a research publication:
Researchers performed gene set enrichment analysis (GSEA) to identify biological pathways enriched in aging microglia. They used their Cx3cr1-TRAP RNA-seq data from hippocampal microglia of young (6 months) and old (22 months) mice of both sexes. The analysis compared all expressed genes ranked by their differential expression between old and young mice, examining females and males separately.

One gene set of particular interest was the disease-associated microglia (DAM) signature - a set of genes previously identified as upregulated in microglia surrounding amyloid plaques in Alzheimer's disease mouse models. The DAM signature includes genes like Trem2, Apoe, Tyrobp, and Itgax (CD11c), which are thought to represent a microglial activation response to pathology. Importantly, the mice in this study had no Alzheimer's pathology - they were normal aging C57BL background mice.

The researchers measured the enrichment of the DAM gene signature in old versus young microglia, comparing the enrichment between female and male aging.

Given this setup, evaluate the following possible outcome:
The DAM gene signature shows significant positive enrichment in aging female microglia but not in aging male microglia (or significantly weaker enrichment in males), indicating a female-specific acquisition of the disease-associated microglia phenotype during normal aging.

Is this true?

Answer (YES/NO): YES